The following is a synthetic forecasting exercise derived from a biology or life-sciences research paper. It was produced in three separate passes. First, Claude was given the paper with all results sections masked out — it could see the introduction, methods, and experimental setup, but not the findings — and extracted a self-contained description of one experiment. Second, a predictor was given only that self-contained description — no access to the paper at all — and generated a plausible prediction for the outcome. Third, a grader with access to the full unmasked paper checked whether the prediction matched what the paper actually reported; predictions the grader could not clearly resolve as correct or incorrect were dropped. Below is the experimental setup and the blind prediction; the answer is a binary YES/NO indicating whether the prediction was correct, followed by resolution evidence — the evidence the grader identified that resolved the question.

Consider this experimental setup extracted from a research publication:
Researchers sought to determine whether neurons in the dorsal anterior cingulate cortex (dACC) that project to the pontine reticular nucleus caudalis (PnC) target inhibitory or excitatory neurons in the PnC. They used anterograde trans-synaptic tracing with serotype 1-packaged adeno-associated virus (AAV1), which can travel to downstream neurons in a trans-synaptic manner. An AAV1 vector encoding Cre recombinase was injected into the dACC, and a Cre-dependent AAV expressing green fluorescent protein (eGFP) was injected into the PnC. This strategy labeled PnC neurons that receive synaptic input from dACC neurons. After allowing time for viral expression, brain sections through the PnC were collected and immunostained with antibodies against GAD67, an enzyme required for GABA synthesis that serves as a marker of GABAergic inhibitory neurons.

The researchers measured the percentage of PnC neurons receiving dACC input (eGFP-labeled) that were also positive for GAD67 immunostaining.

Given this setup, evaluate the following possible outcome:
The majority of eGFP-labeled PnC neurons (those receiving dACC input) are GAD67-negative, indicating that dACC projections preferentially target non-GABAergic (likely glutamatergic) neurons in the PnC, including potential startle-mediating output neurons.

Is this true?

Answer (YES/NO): NO